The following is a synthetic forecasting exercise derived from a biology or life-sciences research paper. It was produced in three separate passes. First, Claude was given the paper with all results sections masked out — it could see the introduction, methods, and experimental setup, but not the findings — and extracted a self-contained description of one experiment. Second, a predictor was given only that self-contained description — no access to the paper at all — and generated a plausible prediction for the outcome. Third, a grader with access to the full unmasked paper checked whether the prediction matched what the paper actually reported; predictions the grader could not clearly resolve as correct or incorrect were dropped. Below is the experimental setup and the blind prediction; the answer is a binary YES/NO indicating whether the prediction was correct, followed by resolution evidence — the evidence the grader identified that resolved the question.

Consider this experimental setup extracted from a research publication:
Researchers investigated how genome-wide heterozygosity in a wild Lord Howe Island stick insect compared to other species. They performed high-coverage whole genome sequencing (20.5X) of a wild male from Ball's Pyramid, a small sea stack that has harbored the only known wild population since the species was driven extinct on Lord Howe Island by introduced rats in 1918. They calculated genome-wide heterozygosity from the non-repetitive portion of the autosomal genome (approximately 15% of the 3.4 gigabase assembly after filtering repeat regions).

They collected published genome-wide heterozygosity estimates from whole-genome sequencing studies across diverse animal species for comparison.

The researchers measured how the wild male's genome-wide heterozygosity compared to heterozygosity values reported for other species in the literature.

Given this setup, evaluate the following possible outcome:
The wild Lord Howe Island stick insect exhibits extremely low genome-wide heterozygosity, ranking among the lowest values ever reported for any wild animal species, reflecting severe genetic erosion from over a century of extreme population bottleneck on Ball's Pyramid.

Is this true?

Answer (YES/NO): YES